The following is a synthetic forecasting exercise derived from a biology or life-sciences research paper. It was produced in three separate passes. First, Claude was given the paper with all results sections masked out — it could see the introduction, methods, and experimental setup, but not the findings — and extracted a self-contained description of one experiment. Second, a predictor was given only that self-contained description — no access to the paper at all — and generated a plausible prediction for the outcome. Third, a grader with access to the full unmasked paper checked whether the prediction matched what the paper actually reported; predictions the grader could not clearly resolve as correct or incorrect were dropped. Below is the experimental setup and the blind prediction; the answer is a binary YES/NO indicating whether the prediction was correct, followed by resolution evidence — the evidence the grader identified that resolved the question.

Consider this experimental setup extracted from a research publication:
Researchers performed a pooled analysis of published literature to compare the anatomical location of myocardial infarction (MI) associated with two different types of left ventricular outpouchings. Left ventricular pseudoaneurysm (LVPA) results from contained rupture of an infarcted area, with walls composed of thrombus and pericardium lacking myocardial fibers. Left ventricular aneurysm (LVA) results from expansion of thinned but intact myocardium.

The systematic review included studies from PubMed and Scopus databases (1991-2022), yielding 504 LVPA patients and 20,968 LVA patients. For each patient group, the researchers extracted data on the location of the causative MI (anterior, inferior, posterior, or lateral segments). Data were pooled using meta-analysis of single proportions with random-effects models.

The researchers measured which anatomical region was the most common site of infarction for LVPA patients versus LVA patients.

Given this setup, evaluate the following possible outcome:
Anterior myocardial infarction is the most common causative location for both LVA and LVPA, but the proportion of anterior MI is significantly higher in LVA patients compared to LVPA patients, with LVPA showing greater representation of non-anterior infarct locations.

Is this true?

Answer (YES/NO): NO